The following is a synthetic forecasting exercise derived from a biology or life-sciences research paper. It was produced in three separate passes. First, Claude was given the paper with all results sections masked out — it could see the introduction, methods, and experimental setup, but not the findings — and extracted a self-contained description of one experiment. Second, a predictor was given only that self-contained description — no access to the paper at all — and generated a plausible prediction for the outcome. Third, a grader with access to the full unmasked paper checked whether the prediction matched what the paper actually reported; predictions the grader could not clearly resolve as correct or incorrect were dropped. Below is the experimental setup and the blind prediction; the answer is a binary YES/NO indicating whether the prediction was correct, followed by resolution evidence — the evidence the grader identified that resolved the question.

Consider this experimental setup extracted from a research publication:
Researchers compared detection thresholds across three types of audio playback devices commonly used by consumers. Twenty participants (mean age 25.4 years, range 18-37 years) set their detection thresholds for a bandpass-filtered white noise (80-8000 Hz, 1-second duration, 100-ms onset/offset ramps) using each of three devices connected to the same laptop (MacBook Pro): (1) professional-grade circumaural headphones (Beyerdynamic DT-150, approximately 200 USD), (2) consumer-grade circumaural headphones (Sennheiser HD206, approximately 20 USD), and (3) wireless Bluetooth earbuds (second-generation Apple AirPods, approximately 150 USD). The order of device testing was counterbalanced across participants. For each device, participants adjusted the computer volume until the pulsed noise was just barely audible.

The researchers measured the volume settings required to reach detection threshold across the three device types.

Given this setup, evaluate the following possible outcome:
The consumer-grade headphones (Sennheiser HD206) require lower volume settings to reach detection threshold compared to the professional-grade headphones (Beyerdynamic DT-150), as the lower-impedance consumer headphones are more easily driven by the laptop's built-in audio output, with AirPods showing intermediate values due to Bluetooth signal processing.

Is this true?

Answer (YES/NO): NO